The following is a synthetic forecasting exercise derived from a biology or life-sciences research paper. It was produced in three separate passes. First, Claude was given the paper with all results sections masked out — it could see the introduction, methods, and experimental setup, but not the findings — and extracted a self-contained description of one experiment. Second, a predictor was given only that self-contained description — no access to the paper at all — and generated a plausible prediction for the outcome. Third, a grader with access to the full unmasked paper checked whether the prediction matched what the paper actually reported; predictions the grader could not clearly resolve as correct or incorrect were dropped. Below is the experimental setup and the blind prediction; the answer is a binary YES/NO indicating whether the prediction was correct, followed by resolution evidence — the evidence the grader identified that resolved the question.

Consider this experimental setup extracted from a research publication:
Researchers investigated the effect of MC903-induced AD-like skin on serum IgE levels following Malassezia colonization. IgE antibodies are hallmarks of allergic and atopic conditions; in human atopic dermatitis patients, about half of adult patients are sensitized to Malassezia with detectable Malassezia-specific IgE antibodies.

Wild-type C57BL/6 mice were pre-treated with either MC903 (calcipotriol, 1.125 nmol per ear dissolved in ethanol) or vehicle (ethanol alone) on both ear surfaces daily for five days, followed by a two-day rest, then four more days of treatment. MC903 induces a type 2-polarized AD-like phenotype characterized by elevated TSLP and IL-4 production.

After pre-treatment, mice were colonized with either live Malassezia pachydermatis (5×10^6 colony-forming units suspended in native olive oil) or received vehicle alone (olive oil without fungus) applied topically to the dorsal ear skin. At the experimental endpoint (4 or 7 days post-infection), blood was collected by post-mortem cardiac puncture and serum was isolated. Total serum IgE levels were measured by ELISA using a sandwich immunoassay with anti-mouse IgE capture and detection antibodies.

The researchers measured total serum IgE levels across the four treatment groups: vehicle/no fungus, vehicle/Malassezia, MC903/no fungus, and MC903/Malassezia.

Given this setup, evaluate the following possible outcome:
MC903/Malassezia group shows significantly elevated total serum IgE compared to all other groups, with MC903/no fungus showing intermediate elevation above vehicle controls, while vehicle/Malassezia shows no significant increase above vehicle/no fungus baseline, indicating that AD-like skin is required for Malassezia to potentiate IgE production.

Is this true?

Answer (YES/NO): NO